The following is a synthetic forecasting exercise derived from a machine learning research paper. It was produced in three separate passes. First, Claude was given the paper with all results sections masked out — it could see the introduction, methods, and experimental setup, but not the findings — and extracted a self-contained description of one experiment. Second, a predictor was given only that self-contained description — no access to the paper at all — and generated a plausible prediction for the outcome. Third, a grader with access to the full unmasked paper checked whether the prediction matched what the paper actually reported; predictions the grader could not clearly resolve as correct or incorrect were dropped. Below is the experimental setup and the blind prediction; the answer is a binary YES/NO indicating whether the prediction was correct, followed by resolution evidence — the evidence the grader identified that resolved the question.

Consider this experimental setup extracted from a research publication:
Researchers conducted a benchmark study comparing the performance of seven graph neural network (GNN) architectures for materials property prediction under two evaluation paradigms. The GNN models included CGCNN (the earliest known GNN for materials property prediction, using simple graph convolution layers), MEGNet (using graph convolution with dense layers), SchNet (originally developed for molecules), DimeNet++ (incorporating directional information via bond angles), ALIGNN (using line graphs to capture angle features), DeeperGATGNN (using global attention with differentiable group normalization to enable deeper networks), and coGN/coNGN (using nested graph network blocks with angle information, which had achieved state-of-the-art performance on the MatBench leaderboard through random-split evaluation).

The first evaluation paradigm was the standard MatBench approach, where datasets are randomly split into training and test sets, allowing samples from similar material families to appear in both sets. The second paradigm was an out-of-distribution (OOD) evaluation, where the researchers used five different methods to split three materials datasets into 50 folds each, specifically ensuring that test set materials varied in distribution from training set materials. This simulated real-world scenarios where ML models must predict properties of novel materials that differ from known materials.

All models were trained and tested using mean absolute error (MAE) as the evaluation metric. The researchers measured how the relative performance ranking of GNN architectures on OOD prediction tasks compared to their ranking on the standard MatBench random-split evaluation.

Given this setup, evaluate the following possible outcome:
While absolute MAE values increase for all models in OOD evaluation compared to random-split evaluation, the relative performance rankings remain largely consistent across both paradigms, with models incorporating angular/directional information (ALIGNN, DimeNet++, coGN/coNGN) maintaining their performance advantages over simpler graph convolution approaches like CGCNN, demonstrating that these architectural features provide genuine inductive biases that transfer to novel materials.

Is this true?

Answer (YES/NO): NO